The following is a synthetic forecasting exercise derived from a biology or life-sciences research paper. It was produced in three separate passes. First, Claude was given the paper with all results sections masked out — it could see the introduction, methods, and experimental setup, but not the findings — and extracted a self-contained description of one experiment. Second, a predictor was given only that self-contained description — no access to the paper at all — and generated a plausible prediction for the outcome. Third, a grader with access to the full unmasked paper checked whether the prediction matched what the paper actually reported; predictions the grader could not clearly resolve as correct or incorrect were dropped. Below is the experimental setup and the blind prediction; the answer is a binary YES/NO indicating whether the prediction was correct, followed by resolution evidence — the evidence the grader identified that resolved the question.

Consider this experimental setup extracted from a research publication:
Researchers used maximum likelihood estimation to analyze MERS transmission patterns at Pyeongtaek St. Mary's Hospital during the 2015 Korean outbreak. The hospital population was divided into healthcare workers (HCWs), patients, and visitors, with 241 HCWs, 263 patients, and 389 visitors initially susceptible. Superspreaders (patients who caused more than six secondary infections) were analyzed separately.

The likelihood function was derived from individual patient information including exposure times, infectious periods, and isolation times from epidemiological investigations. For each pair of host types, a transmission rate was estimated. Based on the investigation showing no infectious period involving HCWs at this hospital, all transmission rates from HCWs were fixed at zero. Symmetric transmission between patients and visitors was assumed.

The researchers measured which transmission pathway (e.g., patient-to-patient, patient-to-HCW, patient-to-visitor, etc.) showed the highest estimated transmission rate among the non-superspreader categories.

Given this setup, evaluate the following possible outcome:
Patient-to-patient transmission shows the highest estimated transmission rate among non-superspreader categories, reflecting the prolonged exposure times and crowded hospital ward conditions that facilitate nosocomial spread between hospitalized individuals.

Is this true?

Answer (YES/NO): YES